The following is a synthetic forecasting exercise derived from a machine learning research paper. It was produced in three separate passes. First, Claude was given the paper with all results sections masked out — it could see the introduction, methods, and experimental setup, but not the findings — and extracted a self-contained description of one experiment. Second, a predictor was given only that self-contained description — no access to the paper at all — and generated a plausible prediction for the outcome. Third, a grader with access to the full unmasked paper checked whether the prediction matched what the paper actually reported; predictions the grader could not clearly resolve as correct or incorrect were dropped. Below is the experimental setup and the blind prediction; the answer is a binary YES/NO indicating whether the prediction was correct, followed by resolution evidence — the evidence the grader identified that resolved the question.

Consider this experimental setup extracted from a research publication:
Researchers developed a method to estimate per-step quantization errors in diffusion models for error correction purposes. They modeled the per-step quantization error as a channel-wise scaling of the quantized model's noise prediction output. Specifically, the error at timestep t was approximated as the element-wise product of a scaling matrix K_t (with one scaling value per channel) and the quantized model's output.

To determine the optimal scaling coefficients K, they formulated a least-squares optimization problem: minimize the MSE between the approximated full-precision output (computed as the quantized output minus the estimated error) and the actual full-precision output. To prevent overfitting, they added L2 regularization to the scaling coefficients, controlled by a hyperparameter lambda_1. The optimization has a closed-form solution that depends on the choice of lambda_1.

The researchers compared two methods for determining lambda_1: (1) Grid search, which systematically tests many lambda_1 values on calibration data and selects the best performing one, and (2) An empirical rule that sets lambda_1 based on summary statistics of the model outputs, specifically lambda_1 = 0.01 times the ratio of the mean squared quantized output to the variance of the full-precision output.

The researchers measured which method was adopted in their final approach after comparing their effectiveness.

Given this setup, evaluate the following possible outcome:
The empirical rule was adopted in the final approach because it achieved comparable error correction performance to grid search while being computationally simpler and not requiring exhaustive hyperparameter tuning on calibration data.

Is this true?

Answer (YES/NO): YES